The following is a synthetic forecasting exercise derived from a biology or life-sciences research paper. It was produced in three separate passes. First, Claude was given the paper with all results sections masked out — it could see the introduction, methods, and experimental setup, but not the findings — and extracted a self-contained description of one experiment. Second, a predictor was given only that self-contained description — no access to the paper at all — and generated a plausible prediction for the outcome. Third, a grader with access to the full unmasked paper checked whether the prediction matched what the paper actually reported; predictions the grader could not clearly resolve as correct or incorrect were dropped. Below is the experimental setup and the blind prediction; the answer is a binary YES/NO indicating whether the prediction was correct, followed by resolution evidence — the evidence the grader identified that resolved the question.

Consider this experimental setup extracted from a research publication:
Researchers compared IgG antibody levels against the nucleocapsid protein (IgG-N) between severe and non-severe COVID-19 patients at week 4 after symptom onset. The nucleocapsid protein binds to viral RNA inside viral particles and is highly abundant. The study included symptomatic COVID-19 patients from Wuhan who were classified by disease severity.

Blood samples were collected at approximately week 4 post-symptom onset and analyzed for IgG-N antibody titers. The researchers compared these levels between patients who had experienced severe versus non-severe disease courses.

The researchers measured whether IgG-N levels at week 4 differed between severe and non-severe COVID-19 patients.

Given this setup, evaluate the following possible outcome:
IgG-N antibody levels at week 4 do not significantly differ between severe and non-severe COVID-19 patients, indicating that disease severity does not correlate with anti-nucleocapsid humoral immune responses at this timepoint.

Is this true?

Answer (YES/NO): NO